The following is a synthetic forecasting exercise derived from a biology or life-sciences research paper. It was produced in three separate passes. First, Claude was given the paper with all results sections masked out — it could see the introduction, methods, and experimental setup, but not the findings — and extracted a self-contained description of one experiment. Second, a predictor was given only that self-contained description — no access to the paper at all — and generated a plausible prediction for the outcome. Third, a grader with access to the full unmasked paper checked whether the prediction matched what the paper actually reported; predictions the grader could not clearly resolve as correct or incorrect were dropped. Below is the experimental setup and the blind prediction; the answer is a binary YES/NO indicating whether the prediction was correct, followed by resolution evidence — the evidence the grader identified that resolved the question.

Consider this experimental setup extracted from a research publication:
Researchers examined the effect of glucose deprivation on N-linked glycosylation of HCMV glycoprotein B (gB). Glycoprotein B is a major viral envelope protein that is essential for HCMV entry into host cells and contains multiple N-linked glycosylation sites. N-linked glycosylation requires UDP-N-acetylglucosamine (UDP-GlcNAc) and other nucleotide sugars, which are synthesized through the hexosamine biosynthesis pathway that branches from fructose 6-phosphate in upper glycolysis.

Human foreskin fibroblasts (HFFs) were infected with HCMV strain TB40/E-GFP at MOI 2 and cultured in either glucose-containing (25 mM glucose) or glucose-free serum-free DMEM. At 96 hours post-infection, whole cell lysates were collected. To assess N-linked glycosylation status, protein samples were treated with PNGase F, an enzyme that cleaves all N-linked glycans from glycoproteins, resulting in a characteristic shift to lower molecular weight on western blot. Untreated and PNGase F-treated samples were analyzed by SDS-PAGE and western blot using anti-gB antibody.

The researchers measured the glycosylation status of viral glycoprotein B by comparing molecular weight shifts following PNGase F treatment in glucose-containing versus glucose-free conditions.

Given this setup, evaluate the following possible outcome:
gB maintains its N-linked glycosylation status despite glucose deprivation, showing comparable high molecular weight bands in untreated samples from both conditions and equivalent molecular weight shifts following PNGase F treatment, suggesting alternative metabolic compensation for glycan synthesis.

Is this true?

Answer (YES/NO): NO